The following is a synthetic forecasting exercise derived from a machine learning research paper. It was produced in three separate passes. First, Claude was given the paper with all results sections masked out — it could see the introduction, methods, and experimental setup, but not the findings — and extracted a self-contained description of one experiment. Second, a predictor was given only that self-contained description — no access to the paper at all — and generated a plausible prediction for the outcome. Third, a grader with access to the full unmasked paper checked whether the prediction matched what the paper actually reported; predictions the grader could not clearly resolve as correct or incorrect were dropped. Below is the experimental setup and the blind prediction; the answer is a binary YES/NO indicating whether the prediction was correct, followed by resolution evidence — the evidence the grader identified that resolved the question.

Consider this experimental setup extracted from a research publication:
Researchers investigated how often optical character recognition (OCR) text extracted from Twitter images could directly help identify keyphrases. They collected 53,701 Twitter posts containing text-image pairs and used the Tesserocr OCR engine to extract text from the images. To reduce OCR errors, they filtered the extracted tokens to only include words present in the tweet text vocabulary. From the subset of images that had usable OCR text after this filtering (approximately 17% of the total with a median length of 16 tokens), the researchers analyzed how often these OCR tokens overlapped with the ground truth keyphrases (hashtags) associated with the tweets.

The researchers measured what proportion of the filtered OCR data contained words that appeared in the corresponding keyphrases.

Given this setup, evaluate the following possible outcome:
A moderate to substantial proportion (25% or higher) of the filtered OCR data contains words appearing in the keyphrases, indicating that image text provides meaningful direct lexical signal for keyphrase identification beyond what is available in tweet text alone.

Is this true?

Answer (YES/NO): YES